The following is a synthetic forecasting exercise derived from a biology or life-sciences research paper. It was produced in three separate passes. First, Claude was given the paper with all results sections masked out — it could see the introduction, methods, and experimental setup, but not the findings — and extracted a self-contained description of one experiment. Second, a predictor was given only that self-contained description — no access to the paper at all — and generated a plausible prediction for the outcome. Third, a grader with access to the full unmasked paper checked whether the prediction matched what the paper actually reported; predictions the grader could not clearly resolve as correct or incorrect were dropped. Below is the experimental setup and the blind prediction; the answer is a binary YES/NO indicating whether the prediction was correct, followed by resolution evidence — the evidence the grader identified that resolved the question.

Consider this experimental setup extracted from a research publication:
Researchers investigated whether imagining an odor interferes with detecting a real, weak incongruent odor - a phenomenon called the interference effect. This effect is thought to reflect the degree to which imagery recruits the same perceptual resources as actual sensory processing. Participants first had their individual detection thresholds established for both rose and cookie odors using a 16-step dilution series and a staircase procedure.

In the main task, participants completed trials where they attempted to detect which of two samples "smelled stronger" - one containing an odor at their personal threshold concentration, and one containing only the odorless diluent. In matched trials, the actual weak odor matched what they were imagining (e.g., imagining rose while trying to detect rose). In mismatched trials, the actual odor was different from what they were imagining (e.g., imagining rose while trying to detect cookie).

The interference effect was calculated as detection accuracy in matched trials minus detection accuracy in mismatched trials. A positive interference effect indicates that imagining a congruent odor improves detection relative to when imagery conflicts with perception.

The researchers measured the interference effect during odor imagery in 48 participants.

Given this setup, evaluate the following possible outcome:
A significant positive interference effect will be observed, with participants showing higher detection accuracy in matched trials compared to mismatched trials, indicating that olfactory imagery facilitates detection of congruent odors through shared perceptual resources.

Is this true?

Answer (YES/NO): NO